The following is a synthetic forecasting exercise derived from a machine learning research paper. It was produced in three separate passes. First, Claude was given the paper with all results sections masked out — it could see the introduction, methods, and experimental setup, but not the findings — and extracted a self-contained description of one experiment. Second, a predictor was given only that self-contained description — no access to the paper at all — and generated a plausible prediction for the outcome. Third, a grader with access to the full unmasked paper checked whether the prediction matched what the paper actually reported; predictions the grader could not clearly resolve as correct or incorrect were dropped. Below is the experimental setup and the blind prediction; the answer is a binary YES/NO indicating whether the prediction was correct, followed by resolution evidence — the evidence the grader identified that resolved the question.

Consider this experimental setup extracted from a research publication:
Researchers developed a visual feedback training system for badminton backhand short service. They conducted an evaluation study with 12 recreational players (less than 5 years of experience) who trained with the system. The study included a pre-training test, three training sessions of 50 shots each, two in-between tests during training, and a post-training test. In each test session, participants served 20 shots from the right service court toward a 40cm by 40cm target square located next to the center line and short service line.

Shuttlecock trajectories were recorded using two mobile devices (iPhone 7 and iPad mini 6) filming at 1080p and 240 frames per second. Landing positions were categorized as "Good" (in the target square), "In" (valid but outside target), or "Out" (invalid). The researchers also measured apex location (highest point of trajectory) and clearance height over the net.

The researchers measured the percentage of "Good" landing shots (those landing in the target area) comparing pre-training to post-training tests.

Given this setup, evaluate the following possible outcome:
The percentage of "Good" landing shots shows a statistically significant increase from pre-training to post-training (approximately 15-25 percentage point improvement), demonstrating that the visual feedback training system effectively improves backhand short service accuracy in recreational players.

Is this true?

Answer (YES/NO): NO